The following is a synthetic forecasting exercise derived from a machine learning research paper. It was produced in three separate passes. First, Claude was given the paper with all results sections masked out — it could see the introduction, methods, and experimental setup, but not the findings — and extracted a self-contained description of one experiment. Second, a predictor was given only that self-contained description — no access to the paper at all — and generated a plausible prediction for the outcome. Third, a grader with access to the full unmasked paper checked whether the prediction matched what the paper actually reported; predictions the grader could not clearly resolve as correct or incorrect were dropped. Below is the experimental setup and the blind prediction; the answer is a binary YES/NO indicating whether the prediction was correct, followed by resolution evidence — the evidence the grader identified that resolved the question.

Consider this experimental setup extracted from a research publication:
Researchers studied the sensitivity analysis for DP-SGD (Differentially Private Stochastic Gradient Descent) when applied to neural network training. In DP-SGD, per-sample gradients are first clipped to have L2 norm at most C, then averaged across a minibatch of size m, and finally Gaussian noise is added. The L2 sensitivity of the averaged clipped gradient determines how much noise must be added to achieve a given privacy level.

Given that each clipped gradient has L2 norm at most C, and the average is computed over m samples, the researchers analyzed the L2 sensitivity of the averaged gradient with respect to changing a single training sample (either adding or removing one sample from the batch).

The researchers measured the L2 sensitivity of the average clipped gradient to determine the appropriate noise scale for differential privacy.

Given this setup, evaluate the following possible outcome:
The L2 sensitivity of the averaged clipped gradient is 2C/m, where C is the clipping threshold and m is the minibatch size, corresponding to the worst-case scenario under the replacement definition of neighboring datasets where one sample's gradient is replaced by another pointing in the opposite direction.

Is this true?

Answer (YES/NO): NO